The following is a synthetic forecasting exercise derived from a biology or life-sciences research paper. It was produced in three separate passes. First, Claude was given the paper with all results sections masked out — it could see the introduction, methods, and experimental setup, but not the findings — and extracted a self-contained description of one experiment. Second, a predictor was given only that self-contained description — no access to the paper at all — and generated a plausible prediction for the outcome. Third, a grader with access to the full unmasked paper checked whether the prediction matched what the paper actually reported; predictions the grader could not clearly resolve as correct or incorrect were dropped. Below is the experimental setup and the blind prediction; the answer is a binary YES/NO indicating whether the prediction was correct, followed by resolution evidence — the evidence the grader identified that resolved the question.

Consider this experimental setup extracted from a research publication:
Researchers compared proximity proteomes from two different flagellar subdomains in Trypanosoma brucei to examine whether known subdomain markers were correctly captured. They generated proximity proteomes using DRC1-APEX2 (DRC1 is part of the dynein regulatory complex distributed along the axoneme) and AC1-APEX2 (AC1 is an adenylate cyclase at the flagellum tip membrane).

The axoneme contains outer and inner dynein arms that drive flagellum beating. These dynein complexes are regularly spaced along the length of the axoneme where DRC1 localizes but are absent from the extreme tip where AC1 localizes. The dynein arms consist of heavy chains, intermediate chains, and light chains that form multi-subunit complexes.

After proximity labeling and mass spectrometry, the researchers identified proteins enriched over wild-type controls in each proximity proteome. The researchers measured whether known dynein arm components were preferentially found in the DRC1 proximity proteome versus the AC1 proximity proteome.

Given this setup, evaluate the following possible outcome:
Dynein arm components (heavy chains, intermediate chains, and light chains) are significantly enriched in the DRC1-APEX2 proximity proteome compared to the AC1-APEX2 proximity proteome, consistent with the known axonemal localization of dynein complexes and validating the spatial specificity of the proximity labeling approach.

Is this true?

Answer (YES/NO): YES